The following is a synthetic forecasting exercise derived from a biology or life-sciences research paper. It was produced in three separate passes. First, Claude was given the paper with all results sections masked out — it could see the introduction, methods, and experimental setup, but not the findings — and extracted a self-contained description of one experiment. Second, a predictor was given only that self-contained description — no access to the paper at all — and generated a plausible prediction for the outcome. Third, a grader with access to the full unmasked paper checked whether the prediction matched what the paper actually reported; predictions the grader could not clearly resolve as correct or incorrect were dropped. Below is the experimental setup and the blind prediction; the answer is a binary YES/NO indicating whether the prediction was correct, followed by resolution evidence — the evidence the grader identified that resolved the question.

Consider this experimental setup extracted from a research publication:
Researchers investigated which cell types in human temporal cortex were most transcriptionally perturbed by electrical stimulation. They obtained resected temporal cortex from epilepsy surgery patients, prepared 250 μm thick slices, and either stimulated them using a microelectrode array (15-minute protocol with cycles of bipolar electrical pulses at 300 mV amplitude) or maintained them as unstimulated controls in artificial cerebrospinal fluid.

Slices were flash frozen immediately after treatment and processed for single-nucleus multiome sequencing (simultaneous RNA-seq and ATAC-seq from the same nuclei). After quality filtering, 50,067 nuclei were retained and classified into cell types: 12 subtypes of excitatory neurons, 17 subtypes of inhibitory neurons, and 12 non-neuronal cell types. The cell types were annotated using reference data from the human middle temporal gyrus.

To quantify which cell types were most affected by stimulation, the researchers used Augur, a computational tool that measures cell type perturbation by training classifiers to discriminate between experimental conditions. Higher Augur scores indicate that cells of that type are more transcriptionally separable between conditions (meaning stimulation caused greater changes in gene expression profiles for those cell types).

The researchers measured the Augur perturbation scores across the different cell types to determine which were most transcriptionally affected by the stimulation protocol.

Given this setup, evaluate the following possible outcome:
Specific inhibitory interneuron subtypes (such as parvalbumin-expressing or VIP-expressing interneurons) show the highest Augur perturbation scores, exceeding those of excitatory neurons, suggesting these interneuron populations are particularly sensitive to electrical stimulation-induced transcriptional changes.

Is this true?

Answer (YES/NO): NO